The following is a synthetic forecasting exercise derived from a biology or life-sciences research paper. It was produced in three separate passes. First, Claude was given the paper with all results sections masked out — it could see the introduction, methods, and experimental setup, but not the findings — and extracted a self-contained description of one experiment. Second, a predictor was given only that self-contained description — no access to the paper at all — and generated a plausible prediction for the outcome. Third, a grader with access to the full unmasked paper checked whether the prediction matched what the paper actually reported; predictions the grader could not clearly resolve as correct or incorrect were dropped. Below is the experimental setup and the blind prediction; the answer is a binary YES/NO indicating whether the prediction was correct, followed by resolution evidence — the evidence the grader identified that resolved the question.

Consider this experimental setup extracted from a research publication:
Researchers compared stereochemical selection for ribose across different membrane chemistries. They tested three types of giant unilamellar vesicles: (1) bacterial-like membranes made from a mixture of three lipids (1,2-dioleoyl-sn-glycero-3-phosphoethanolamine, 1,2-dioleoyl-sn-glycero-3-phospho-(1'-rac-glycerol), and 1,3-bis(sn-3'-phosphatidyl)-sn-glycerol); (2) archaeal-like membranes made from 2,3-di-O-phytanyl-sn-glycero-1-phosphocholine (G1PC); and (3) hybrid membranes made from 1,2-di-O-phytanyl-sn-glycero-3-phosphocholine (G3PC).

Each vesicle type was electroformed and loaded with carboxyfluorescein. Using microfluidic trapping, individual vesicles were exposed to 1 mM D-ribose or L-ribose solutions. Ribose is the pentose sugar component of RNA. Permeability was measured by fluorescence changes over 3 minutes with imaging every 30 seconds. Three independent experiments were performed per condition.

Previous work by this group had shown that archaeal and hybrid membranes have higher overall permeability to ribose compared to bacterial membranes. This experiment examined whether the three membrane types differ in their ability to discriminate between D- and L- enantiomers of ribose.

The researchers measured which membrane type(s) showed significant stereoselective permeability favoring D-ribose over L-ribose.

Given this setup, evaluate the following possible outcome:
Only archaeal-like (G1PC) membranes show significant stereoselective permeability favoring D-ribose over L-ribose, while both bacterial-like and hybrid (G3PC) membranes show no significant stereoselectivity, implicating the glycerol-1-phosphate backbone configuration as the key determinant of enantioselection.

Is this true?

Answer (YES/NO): NO